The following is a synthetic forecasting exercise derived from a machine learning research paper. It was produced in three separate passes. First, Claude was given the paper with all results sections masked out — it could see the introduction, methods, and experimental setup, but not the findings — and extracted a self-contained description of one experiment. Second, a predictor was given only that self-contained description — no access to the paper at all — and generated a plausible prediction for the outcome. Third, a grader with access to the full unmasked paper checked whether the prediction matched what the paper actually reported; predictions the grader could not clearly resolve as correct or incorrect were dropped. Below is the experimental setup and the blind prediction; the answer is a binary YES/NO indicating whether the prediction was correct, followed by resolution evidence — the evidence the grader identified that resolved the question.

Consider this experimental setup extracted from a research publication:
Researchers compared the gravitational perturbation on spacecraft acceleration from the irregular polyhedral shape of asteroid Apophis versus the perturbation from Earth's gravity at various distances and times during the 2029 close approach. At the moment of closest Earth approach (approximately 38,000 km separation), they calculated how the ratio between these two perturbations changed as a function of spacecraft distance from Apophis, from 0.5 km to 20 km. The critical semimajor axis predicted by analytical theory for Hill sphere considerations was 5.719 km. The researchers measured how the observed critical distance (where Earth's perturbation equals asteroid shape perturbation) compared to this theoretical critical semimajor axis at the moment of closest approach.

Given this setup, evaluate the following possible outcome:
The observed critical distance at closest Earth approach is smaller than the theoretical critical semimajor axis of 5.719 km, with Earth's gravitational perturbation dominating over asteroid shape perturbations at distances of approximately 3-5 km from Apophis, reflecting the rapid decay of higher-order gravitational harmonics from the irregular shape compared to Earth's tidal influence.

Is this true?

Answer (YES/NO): NO